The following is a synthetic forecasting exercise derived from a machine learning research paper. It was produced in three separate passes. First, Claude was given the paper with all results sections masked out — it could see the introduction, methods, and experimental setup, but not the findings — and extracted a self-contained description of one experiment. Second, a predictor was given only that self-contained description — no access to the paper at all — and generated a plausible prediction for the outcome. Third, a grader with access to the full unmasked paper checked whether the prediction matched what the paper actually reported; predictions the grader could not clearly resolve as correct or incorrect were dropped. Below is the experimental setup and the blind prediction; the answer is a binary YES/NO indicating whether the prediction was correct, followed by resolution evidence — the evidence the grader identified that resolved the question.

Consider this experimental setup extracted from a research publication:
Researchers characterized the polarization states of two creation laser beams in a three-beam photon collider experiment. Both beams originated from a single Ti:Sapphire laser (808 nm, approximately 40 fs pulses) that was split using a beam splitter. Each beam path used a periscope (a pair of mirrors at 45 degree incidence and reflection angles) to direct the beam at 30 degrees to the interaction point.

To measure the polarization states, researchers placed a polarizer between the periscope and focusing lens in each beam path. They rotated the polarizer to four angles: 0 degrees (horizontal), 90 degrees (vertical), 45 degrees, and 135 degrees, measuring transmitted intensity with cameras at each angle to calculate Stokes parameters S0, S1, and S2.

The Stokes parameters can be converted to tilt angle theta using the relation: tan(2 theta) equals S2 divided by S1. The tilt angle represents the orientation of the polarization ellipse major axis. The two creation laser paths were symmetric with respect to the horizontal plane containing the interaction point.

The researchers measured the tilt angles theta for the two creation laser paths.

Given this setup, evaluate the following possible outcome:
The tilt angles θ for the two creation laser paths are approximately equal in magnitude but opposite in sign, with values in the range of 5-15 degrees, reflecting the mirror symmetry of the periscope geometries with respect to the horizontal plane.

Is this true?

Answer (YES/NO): NO